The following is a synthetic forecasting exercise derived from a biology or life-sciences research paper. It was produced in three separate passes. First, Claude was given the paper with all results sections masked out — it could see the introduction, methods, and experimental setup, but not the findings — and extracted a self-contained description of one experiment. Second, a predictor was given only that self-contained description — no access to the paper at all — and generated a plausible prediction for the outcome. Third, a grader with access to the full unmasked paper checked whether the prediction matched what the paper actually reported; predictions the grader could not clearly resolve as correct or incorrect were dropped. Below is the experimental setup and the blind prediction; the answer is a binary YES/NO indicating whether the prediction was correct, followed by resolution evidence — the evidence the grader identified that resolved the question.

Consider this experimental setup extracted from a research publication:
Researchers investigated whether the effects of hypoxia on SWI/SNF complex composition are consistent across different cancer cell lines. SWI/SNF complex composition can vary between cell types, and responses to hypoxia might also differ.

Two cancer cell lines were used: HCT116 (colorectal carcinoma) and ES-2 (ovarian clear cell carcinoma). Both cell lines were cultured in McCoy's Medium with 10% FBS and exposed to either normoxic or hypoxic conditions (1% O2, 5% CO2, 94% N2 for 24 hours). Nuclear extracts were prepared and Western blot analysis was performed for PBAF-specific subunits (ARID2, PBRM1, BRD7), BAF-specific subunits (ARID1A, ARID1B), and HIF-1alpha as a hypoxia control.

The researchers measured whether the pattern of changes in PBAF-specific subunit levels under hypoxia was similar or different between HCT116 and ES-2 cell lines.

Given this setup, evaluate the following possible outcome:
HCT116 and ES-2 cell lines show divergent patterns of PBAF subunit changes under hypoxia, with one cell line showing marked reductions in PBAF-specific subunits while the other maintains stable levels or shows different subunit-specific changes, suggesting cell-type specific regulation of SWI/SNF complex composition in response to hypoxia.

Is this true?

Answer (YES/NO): NO